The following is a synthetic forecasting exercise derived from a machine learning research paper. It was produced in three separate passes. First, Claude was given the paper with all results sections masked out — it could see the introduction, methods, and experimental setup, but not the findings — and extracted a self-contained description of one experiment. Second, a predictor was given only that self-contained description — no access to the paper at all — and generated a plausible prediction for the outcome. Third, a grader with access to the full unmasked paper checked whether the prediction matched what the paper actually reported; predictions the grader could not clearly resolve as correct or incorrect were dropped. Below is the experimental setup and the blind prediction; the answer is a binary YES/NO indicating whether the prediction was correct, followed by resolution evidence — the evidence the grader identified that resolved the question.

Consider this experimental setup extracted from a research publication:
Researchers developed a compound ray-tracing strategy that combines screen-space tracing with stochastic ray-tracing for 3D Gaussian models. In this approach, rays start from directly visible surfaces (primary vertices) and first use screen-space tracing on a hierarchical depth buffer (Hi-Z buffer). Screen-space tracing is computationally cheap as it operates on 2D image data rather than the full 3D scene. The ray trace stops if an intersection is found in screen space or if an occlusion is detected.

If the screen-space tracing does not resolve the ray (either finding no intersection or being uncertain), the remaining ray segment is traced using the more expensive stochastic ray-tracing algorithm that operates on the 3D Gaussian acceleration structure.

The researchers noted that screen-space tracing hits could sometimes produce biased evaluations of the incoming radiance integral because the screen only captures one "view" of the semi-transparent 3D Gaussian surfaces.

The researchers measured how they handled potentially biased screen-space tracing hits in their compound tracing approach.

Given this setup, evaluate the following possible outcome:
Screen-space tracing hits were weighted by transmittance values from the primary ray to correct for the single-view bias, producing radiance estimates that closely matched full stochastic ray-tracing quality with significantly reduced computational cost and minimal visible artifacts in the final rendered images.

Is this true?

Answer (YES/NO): NO